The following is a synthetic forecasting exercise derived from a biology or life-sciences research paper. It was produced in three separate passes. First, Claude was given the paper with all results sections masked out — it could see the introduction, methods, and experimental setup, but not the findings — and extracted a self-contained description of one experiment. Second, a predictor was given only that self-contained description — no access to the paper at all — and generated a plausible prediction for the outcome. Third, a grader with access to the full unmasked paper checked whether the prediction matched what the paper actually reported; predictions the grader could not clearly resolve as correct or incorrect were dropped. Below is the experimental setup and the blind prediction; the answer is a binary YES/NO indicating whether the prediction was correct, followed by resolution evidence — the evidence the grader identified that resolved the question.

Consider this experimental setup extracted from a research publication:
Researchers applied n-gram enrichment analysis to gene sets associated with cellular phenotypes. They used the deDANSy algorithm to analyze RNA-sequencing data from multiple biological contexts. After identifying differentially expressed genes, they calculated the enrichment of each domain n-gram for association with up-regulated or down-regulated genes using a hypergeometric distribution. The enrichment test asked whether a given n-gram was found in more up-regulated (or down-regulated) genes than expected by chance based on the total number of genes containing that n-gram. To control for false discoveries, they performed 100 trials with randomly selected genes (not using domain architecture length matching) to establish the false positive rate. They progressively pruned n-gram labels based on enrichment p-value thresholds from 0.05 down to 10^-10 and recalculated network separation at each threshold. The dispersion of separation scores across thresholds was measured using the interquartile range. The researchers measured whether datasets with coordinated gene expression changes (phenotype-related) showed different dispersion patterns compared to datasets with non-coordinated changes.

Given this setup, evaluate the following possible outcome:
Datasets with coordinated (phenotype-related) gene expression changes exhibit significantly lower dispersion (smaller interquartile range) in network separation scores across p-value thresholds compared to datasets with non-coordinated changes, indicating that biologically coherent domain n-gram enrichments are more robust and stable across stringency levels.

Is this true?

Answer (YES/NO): NO